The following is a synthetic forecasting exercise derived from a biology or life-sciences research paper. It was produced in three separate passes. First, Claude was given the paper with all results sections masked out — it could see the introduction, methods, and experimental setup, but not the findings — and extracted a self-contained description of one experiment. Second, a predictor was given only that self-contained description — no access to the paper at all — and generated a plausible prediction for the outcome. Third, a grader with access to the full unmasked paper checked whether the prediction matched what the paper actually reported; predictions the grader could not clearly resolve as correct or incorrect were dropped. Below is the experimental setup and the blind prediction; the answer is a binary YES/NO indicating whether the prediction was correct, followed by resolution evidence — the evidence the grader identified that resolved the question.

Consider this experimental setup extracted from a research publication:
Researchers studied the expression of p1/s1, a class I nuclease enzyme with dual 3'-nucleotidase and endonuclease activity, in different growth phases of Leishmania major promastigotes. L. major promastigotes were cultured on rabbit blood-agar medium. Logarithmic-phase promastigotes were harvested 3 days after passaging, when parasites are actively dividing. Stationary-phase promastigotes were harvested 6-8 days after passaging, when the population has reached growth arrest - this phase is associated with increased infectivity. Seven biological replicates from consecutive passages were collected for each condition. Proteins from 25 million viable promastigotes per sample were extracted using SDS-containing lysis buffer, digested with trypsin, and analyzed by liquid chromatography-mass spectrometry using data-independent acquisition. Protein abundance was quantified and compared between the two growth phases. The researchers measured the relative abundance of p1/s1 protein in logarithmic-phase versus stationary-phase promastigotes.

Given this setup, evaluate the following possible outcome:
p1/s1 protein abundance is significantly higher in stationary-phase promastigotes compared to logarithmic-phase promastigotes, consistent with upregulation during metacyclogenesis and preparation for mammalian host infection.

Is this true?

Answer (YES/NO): YES